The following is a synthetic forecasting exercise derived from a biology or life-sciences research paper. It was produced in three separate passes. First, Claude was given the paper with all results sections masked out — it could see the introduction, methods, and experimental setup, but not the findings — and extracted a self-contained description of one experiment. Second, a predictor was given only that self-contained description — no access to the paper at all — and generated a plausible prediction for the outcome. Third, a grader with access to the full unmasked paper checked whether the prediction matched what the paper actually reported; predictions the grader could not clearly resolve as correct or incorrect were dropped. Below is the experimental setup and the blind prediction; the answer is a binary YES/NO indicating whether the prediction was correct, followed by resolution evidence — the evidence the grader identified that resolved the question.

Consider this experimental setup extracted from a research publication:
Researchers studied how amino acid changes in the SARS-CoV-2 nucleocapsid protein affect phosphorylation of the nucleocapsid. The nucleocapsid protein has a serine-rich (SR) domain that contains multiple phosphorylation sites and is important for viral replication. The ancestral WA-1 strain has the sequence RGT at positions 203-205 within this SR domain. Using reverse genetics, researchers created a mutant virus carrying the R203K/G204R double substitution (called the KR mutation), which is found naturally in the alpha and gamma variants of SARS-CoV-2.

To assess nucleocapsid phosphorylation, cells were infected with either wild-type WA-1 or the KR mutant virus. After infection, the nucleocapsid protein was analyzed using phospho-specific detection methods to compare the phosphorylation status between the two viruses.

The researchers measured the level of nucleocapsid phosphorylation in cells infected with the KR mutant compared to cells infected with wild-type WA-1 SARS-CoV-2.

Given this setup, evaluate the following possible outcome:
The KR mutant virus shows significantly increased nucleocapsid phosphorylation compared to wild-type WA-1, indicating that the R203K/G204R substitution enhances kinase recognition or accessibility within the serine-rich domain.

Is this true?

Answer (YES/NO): YES